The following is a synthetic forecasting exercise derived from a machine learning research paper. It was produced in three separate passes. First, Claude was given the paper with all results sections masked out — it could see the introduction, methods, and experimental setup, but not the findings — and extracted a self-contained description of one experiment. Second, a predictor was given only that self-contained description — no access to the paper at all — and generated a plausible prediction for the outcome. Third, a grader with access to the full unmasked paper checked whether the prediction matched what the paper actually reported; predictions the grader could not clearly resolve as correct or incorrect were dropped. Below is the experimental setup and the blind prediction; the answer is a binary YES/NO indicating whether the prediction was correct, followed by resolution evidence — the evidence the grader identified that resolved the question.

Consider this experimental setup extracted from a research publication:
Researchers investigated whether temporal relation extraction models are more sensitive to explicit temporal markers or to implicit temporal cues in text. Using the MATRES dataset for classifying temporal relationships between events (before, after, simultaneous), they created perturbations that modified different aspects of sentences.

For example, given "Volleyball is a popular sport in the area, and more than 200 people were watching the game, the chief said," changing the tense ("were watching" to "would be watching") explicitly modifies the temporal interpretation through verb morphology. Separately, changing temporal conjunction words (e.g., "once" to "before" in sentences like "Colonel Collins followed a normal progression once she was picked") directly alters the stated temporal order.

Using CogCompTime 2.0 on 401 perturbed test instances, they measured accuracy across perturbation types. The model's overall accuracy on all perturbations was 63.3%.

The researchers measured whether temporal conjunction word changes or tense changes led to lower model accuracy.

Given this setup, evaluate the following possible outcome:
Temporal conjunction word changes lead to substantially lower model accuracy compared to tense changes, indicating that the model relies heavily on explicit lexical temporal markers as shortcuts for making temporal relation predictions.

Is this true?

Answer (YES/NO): NO